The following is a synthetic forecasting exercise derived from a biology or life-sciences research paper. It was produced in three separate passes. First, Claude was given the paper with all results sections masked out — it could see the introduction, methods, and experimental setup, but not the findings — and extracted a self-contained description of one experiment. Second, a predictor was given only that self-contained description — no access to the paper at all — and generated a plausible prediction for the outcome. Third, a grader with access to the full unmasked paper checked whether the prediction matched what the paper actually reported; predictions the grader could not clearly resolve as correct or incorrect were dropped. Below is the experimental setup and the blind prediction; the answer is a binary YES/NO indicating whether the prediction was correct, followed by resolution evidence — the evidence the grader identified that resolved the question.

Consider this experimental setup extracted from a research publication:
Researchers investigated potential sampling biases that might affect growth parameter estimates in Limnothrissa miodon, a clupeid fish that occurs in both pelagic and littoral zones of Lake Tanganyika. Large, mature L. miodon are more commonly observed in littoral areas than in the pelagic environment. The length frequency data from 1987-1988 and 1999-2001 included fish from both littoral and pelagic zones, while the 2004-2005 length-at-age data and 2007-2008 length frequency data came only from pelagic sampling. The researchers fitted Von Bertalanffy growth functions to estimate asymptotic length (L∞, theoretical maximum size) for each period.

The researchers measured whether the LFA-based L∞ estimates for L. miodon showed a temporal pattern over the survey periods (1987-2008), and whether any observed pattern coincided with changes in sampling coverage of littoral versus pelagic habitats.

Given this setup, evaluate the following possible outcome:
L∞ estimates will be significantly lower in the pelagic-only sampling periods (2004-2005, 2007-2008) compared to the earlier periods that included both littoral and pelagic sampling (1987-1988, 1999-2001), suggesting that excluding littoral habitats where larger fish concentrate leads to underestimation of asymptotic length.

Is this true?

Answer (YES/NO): YES